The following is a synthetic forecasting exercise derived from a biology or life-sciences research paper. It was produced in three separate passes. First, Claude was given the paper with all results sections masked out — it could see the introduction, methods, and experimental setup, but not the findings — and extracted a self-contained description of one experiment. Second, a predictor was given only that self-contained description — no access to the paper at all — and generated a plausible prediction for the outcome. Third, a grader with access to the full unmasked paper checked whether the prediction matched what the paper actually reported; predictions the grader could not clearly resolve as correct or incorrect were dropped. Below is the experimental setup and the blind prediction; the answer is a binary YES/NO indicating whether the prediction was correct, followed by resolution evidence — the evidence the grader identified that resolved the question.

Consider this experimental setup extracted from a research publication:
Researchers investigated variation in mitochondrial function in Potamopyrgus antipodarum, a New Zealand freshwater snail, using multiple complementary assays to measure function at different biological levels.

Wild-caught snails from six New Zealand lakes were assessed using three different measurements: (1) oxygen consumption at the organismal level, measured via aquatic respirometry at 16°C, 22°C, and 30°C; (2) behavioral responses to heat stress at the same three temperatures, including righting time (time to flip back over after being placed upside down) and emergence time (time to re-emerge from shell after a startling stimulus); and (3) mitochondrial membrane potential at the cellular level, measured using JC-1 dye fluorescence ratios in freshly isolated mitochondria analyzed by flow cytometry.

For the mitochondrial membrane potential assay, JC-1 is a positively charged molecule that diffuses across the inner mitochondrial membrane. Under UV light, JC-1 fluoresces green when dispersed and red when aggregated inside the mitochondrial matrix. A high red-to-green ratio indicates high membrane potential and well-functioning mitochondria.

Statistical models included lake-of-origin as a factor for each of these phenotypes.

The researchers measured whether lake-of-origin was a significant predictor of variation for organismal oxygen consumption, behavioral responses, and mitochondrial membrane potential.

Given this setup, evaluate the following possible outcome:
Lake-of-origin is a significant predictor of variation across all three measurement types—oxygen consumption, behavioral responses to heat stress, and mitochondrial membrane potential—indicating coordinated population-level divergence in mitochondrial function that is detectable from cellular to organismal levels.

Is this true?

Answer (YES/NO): NO